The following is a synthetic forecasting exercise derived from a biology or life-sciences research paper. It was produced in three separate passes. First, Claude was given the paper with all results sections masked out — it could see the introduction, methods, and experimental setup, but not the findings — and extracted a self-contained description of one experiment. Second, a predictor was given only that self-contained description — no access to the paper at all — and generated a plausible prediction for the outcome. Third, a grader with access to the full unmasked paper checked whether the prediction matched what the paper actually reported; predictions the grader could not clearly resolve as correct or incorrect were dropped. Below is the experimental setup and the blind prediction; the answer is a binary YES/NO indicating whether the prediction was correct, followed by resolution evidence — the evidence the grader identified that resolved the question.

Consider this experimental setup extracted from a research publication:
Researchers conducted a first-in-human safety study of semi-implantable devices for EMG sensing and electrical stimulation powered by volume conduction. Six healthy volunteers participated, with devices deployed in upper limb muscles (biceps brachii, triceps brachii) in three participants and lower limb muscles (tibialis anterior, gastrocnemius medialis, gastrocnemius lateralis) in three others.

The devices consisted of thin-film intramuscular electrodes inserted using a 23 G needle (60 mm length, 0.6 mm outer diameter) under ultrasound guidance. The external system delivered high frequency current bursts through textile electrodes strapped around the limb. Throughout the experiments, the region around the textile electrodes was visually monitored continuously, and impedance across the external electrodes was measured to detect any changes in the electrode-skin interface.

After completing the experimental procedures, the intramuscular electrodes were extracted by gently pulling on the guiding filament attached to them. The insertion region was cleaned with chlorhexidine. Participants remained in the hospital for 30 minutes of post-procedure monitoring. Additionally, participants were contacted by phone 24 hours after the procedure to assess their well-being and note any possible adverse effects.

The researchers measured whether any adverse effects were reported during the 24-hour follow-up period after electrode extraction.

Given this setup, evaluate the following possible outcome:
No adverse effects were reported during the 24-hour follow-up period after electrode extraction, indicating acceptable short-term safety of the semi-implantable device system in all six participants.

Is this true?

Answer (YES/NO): YES